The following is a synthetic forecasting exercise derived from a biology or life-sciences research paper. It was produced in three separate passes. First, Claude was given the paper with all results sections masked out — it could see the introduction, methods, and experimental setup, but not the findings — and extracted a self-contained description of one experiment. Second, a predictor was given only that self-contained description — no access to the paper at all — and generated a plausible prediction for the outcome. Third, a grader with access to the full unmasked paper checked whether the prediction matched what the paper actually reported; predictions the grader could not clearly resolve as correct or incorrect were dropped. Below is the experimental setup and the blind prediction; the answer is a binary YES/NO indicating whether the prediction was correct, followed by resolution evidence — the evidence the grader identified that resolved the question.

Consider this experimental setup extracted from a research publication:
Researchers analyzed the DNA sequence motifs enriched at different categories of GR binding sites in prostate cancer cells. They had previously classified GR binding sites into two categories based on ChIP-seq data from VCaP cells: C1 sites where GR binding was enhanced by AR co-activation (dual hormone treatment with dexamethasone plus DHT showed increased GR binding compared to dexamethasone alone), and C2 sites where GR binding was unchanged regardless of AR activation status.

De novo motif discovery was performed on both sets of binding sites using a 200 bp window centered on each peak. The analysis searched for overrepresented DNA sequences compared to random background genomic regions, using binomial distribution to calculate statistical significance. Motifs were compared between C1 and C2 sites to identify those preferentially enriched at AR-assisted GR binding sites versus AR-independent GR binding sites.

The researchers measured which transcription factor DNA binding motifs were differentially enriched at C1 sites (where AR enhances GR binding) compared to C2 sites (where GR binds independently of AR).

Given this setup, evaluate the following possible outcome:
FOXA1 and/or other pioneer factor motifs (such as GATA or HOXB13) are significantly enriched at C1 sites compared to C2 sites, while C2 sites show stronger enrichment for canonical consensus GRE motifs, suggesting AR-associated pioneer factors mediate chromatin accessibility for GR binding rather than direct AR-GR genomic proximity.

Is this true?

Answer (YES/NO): NO